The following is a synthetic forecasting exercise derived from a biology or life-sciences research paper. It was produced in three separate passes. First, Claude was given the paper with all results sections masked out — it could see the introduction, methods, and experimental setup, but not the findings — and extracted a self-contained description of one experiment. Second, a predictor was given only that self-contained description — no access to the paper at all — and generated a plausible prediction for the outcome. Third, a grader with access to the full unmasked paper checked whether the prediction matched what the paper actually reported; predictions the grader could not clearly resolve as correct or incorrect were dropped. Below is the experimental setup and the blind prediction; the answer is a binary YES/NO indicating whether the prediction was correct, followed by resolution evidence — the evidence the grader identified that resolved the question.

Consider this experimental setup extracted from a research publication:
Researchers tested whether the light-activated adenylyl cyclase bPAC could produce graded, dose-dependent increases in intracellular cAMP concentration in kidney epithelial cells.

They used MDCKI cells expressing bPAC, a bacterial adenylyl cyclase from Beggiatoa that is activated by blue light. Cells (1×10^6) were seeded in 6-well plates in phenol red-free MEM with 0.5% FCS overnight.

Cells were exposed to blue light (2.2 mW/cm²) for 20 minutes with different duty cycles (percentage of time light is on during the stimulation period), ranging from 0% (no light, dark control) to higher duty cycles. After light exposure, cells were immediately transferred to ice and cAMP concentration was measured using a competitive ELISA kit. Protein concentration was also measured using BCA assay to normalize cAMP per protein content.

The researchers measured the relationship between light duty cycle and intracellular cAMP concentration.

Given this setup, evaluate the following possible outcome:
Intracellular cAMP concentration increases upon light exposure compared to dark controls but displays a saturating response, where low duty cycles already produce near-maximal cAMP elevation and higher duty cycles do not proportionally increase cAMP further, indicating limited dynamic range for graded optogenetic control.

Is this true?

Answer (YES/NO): NO